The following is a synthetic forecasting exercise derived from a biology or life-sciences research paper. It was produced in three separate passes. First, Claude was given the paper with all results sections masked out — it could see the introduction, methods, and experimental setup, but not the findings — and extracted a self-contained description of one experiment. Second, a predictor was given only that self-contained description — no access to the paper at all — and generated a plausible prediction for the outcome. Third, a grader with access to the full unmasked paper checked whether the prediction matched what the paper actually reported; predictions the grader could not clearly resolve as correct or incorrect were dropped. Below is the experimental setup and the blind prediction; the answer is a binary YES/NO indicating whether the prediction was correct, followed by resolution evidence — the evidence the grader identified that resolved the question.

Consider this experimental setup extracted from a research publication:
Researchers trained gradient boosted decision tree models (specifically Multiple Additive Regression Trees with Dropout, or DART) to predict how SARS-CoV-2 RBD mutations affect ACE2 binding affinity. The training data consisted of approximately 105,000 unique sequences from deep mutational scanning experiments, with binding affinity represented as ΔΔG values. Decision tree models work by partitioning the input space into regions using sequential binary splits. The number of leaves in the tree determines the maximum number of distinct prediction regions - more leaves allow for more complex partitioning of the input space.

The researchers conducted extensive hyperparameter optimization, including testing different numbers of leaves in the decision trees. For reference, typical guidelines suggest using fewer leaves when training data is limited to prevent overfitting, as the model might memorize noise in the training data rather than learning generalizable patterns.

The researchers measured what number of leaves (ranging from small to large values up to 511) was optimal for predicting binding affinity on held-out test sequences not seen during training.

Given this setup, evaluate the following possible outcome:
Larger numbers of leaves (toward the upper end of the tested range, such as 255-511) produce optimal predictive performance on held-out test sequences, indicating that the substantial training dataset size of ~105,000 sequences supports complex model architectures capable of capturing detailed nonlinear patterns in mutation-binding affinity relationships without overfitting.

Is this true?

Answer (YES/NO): NO